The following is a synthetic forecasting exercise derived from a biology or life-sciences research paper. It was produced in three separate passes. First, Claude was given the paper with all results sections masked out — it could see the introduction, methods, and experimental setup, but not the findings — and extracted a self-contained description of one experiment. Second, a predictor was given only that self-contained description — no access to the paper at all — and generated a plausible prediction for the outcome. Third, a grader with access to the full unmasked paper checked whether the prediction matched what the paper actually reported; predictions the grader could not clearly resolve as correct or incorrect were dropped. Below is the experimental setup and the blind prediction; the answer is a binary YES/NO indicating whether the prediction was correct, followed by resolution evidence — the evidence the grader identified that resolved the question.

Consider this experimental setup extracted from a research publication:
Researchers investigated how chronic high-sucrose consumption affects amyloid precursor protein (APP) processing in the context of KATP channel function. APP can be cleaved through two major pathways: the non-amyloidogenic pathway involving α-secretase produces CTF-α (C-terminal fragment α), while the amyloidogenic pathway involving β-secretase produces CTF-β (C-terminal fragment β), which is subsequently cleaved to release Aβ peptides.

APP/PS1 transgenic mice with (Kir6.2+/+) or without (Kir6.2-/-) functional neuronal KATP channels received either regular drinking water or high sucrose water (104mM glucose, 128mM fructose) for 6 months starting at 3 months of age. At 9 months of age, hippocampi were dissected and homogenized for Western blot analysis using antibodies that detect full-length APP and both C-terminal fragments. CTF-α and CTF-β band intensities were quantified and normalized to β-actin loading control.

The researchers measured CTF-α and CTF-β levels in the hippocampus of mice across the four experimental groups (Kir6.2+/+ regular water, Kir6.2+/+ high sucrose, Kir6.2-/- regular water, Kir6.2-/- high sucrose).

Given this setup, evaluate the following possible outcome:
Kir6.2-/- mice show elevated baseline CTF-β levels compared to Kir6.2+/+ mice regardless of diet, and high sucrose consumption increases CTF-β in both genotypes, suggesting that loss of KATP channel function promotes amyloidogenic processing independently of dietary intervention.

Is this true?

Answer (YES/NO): NO